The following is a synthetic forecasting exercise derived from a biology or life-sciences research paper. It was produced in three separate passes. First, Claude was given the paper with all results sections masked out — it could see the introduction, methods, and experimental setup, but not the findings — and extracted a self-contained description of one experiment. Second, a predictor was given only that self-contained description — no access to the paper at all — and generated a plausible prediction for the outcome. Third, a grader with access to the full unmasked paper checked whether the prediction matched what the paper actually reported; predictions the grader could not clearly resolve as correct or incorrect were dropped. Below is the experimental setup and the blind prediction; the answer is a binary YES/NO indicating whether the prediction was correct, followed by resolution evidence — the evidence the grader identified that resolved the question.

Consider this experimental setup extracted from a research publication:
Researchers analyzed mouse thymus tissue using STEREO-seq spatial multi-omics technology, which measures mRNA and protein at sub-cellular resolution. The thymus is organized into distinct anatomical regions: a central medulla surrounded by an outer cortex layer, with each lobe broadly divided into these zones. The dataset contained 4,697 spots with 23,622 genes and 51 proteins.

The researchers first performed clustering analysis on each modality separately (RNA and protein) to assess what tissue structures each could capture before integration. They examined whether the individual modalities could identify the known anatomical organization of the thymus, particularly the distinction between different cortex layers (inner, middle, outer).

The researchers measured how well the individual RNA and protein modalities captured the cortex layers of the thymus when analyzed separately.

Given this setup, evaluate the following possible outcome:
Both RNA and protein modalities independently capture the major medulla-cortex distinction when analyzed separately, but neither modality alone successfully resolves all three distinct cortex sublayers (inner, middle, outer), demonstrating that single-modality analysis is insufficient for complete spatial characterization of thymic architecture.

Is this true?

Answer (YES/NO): YES